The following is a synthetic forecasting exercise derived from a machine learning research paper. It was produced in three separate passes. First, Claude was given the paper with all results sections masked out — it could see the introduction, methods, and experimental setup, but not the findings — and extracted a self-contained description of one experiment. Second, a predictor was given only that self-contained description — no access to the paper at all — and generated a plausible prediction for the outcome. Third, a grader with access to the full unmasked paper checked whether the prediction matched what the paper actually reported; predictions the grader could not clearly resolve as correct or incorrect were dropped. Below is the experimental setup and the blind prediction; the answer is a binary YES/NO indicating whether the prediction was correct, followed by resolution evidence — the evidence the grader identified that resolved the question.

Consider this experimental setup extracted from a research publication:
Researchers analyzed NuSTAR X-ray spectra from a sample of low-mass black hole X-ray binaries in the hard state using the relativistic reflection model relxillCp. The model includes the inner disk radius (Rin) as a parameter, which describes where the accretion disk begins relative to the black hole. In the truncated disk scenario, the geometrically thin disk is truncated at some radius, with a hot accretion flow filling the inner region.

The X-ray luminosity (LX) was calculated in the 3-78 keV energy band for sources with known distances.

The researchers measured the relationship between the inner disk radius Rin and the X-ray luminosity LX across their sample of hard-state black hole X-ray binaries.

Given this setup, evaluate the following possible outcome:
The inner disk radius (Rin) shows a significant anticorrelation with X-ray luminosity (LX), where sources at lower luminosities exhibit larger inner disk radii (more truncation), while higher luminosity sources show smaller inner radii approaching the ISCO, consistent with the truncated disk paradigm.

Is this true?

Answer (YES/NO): NO